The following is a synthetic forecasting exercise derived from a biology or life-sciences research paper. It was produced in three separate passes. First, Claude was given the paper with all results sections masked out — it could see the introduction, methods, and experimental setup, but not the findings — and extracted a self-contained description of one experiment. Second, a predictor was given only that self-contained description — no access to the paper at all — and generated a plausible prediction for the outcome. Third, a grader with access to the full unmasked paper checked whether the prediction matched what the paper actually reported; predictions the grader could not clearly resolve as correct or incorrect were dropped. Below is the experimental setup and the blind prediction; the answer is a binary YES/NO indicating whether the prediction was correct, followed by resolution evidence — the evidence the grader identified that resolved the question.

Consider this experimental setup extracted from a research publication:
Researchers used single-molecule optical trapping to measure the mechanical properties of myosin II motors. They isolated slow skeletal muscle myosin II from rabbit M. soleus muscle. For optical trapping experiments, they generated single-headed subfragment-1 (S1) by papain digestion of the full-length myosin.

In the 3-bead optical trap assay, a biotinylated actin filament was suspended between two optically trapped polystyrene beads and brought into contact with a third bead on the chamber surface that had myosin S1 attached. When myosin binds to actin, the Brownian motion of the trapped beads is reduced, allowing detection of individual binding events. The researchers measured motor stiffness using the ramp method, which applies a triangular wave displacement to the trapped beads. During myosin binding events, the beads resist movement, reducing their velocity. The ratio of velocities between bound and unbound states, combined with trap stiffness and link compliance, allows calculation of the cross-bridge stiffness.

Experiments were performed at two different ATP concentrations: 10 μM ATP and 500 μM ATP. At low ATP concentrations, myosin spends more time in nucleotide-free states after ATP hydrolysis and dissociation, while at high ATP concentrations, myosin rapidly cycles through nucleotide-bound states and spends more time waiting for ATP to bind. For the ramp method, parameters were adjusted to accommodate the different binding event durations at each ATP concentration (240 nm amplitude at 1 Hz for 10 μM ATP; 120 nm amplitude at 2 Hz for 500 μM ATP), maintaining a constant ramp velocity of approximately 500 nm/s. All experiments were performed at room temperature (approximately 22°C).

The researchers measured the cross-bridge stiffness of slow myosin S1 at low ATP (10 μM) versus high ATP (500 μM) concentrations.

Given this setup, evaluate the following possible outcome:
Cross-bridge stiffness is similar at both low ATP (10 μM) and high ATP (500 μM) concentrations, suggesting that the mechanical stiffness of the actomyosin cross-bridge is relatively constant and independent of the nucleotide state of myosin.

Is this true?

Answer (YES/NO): NO